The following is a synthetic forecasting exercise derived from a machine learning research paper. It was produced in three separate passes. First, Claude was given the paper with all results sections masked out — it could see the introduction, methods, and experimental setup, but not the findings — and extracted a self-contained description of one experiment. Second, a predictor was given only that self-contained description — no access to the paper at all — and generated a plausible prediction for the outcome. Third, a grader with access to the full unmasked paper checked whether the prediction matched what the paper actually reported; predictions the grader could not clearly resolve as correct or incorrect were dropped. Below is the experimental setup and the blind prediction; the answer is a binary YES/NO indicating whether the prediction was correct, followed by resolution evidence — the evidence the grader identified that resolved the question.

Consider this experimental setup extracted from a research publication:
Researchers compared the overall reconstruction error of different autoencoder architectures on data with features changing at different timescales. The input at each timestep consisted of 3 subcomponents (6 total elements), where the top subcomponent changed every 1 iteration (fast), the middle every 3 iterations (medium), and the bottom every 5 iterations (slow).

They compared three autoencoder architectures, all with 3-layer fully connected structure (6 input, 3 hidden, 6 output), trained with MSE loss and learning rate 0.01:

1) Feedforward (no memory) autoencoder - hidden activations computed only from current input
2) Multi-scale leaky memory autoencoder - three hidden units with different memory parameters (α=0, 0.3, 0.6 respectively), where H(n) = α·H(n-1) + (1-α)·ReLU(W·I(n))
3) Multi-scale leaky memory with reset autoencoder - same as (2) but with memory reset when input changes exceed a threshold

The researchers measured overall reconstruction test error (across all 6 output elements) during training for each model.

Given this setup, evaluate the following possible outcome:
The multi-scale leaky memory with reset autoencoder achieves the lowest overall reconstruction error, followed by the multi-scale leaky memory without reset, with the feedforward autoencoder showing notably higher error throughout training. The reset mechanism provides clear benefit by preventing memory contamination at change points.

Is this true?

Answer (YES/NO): NO